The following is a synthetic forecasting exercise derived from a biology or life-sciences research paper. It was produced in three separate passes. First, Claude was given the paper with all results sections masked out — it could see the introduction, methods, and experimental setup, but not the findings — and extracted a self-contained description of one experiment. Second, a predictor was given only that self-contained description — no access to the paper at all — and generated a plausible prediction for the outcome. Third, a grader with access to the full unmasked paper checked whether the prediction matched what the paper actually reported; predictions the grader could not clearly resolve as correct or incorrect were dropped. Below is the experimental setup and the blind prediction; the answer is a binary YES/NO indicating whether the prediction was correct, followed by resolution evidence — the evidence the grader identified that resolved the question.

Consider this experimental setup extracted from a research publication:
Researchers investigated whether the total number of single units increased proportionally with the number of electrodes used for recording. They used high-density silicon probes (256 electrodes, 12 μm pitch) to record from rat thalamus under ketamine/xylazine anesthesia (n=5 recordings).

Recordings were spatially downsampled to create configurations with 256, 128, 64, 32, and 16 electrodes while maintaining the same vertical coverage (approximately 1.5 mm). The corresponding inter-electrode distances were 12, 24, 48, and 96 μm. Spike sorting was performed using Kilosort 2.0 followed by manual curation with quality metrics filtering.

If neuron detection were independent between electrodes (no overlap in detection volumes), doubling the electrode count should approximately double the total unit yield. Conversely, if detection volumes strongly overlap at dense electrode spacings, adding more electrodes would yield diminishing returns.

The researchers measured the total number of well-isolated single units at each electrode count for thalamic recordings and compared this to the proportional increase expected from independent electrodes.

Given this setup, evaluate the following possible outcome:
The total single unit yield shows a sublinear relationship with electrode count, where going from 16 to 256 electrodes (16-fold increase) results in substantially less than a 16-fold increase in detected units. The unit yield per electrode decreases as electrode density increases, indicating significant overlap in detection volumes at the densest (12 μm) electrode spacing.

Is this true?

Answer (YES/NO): YES